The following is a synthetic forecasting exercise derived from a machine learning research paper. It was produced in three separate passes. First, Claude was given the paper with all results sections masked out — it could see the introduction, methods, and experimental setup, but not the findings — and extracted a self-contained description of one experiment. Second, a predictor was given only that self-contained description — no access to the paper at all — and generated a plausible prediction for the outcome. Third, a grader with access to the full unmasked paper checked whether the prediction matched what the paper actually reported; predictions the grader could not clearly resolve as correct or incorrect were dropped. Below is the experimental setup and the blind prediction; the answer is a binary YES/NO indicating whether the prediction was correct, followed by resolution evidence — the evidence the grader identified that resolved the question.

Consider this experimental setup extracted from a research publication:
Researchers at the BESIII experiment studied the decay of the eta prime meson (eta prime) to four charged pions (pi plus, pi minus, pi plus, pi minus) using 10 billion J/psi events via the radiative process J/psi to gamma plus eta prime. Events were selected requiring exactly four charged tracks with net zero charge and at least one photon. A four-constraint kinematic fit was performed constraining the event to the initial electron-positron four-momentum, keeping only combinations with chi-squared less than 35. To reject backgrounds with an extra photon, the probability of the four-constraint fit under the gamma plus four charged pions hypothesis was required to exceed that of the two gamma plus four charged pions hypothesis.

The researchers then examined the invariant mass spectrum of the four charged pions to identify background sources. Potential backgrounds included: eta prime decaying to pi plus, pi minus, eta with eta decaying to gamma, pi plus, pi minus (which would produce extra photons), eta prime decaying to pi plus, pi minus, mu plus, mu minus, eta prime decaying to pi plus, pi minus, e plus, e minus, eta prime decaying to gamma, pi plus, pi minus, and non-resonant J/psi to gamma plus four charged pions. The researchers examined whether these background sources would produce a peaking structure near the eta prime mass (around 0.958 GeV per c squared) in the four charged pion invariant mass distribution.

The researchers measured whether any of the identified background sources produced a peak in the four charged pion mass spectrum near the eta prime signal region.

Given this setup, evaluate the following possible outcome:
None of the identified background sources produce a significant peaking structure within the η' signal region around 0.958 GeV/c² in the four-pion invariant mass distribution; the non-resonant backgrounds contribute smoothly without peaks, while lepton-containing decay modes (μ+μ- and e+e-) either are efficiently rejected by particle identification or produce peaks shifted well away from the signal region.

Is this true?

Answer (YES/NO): YES